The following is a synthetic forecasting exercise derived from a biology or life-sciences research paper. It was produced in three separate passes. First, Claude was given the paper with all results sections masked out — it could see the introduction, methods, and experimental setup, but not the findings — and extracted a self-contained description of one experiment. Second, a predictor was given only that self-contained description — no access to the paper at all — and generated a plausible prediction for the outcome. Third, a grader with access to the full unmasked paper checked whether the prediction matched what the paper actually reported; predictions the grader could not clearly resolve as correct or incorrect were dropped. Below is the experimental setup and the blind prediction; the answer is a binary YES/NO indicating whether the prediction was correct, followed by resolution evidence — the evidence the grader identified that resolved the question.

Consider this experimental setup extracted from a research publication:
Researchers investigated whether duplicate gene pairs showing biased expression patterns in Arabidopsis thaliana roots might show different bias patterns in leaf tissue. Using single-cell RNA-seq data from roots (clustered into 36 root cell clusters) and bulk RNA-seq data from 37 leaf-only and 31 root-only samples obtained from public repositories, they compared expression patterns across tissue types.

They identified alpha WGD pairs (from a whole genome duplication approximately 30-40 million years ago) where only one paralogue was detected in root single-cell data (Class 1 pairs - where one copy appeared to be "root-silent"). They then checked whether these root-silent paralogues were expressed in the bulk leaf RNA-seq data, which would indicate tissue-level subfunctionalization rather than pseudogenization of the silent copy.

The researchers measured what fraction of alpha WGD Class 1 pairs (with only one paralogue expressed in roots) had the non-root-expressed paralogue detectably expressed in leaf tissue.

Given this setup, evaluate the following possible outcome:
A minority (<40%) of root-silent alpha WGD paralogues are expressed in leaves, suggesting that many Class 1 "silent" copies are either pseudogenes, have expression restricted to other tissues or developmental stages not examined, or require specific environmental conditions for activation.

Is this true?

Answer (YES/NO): NO